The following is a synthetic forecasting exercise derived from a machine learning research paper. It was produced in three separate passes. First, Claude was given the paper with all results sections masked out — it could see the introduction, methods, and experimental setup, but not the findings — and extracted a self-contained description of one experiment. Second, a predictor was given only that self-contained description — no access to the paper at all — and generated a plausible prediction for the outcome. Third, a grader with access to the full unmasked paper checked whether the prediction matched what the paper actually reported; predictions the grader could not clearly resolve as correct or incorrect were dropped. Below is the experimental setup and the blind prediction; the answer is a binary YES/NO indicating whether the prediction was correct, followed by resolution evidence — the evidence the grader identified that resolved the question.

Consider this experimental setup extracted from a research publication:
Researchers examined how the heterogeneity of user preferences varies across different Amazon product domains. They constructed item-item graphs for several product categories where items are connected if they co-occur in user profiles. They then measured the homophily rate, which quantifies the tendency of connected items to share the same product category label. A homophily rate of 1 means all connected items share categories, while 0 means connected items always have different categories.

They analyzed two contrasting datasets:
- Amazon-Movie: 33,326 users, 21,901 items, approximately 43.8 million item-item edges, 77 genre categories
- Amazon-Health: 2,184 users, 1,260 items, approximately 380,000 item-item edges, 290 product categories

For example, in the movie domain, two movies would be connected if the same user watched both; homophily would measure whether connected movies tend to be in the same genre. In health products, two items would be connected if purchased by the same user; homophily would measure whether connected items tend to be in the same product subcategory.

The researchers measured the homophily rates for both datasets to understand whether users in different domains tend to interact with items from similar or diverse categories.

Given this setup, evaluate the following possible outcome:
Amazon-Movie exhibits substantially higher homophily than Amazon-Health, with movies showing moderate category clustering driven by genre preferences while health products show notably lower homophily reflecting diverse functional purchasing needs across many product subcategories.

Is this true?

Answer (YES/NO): NO